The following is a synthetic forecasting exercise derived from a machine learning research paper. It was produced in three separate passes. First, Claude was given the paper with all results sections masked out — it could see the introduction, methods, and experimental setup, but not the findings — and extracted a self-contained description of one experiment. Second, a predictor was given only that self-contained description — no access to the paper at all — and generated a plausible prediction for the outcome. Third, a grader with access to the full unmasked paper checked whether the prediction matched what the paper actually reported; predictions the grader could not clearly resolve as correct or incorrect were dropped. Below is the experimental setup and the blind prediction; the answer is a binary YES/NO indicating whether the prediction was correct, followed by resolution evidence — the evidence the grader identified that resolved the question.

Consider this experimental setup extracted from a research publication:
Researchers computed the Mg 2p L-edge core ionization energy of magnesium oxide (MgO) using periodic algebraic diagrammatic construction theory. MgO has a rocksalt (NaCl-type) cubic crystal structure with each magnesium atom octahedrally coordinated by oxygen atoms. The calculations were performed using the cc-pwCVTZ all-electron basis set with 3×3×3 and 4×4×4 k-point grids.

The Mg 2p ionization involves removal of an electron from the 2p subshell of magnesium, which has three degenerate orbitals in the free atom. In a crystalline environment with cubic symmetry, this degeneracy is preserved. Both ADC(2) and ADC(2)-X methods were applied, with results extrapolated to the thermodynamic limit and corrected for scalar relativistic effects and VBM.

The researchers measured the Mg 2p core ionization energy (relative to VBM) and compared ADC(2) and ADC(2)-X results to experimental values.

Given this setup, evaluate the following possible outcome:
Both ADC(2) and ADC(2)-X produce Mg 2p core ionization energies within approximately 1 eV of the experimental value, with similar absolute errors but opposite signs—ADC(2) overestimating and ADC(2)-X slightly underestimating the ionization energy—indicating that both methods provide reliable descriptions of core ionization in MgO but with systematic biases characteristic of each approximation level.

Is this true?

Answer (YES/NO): NO